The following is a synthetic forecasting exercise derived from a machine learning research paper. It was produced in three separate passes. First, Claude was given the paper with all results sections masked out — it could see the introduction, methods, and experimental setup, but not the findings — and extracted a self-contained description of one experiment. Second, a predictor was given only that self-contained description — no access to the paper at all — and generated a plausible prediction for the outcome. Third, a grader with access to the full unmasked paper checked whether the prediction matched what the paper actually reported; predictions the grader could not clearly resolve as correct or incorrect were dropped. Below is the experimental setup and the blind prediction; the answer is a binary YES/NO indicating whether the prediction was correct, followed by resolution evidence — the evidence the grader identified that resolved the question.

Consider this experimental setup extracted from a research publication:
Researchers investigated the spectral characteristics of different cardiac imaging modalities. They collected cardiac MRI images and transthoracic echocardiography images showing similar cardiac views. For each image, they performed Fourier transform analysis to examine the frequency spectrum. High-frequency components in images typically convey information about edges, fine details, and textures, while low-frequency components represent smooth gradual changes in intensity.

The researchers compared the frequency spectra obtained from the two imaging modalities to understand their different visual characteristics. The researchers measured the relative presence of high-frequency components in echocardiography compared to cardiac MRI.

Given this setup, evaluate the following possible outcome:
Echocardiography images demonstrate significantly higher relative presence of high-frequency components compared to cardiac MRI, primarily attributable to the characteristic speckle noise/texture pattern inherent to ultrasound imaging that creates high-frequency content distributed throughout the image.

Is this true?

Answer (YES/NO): NO